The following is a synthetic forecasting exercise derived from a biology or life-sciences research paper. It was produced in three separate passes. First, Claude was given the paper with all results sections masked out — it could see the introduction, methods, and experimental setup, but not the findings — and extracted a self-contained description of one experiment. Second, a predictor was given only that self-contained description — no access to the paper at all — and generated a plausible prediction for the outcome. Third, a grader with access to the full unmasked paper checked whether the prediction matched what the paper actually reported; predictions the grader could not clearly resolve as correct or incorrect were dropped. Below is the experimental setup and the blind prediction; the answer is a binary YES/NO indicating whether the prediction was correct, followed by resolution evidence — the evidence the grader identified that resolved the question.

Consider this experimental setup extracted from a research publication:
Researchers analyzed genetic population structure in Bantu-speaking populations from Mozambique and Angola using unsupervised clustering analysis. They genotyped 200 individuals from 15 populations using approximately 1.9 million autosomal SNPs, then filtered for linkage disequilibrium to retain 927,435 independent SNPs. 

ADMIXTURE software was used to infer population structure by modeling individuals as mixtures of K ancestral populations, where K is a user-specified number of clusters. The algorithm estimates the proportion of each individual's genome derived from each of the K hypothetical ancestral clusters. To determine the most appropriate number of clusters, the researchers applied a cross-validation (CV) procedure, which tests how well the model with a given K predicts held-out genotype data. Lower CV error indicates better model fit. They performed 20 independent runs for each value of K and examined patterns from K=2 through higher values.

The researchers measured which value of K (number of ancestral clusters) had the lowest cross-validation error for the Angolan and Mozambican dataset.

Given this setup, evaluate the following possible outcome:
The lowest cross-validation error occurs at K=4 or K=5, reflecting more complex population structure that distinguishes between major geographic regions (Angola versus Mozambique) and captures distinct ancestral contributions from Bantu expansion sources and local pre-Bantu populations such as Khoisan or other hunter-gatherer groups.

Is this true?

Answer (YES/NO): NO